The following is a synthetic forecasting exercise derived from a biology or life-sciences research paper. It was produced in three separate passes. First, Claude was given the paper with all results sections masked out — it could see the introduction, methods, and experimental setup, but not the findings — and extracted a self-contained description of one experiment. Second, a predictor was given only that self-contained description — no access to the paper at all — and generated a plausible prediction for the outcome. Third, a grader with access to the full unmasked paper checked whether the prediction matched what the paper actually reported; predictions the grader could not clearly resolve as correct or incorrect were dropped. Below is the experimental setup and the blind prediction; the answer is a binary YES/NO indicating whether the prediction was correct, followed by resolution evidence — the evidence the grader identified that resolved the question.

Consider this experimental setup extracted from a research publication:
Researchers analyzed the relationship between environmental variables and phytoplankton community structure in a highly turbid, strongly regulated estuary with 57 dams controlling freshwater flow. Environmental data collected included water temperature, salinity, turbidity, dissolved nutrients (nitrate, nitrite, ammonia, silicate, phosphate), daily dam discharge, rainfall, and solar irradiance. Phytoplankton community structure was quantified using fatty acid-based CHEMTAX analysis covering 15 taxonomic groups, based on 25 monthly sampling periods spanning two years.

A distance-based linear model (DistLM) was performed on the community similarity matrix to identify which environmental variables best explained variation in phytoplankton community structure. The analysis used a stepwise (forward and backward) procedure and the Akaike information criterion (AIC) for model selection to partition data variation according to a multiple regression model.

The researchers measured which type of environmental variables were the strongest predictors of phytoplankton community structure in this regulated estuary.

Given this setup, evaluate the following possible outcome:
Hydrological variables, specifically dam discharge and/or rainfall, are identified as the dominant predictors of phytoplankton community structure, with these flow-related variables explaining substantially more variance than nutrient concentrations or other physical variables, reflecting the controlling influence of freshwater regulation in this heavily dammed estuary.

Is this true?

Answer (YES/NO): NO